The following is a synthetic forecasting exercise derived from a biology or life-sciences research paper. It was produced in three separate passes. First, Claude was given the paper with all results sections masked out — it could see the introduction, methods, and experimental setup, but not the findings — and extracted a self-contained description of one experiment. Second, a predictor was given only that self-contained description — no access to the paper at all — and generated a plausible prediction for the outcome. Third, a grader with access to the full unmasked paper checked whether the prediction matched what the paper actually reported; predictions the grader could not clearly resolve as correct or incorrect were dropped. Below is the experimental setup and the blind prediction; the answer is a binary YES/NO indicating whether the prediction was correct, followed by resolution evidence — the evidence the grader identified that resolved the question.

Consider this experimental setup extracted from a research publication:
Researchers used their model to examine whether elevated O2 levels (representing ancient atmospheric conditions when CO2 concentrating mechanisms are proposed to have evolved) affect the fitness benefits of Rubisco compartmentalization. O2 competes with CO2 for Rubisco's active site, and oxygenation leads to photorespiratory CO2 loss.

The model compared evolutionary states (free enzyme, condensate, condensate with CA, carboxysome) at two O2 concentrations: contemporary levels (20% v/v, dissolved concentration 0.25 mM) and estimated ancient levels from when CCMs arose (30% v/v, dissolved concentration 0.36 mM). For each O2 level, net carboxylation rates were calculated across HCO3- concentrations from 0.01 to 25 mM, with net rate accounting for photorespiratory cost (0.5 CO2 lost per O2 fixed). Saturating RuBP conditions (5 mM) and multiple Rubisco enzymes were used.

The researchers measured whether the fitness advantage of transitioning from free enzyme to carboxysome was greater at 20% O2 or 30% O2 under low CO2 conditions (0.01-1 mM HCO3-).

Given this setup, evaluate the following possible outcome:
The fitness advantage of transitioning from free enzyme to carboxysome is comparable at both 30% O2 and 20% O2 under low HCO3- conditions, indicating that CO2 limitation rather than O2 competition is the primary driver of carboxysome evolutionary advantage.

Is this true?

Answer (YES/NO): YES